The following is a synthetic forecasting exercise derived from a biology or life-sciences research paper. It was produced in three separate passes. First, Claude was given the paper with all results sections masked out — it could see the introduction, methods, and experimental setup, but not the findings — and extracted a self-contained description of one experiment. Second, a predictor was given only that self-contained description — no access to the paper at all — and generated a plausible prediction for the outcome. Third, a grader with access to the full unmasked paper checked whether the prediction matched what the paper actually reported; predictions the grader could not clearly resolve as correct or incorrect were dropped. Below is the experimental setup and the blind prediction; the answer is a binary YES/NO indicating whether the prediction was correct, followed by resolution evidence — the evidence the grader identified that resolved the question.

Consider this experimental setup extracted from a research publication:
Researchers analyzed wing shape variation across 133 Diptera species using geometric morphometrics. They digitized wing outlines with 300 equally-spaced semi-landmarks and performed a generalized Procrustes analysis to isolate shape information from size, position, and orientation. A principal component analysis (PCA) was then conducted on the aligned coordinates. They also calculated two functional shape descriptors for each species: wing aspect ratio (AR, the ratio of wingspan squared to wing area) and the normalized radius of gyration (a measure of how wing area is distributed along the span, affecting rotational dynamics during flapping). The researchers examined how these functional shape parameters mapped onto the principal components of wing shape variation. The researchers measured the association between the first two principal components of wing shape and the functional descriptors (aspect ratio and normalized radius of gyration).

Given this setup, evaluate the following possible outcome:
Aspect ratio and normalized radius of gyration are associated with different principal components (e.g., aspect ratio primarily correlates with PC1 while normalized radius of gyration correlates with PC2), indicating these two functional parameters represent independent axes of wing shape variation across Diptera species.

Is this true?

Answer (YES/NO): YES